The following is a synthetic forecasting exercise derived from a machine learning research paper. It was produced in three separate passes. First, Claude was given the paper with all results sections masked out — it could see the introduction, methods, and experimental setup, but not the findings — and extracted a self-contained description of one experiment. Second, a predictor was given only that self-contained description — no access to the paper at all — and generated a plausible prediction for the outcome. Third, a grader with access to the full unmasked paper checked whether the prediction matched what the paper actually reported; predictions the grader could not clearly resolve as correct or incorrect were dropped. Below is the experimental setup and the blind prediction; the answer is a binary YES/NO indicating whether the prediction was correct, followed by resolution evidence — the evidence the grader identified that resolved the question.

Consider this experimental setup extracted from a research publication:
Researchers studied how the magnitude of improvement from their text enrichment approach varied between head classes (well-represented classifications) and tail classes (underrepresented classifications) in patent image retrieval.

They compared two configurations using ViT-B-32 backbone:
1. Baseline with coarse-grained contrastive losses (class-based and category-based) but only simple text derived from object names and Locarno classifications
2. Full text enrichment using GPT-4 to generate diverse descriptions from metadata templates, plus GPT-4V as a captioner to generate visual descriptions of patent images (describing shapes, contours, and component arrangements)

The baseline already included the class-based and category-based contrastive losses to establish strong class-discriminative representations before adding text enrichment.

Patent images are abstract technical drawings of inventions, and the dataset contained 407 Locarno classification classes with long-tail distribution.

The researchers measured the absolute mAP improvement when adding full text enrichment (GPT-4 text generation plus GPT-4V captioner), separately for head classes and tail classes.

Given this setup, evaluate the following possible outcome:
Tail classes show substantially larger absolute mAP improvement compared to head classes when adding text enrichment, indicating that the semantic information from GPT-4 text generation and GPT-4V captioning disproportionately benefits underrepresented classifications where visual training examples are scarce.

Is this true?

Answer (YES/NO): NO